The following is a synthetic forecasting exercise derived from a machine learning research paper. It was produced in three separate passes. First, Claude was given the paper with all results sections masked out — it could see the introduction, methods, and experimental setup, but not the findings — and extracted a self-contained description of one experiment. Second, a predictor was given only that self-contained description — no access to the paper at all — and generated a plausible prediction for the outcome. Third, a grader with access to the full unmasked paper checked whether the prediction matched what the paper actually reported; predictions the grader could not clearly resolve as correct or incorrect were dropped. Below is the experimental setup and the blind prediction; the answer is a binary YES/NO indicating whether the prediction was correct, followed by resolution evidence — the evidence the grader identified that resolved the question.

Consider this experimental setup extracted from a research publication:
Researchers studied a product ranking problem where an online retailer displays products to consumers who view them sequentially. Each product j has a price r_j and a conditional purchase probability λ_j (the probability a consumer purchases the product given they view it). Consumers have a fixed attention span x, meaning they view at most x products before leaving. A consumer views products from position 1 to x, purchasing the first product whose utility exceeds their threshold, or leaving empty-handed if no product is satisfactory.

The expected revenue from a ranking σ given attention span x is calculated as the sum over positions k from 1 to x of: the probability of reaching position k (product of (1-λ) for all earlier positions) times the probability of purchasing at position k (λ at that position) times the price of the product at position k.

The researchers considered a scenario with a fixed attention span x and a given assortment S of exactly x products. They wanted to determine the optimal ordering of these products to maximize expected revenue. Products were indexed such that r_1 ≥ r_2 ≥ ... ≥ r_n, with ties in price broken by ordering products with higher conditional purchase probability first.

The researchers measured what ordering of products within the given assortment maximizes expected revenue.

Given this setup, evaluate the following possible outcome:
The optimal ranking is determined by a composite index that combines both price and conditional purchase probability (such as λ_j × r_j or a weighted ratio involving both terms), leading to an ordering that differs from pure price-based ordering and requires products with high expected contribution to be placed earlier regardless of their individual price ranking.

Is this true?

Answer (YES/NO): NO